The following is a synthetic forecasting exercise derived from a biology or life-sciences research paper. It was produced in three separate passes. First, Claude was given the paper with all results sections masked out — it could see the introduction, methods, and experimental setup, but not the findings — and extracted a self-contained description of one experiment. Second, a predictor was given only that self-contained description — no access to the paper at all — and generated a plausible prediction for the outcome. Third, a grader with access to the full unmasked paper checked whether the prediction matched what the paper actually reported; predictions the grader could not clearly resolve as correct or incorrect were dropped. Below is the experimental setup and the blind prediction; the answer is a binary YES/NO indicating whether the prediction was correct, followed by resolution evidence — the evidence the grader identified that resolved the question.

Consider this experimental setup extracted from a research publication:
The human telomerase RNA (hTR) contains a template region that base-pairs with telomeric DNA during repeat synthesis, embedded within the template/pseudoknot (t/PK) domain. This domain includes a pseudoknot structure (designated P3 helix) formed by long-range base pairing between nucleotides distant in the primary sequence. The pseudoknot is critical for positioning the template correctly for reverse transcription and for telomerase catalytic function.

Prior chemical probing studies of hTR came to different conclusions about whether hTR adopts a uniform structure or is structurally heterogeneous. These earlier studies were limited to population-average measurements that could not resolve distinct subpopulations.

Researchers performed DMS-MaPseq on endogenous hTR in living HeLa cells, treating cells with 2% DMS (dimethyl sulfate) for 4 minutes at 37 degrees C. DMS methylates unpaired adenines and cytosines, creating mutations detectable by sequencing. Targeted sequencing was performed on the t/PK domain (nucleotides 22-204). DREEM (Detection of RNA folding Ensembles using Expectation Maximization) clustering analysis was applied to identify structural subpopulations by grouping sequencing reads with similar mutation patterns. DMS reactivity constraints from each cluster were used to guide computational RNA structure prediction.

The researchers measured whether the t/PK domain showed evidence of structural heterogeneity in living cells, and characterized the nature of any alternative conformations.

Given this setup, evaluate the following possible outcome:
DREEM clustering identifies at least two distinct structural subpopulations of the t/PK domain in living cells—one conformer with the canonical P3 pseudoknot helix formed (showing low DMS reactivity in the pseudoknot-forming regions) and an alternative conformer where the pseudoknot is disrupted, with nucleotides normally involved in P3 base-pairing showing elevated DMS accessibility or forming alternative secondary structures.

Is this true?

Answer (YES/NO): YES